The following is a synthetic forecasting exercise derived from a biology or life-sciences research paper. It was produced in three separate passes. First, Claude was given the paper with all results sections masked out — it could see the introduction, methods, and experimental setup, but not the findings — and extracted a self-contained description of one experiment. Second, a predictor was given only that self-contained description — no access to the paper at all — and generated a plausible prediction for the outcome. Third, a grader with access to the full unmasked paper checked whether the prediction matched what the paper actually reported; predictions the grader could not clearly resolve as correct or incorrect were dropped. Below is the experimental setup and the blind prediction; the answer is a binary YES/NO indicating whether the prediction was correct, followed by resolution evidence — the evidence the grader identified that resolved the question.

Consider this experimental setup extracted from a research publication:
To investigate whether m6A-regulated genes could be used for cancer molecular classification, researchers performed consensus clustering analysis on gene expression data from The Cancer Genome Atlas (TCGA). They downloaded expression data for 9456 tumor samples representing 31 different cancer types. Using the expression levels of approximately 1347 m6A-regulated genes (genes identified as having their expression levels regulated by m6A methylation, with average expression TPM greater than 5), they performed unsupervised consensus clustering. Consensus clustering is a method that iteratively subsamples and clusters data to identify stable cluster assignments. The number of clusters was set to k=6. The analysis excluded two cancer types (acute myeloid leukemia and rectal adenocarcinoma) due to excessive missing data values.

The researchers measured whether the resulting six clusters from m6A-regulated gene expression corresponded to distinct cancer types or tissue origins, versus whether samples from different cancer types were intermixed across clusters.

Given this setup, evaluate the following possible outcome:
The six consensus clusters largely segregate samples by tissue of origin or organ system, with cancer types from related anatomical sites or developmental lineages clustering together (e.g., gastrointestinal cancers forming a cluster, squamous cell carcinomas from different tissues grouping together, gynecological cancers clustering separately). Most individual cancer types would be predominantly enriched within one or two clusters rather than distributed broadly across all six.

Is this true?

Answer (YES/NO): YES